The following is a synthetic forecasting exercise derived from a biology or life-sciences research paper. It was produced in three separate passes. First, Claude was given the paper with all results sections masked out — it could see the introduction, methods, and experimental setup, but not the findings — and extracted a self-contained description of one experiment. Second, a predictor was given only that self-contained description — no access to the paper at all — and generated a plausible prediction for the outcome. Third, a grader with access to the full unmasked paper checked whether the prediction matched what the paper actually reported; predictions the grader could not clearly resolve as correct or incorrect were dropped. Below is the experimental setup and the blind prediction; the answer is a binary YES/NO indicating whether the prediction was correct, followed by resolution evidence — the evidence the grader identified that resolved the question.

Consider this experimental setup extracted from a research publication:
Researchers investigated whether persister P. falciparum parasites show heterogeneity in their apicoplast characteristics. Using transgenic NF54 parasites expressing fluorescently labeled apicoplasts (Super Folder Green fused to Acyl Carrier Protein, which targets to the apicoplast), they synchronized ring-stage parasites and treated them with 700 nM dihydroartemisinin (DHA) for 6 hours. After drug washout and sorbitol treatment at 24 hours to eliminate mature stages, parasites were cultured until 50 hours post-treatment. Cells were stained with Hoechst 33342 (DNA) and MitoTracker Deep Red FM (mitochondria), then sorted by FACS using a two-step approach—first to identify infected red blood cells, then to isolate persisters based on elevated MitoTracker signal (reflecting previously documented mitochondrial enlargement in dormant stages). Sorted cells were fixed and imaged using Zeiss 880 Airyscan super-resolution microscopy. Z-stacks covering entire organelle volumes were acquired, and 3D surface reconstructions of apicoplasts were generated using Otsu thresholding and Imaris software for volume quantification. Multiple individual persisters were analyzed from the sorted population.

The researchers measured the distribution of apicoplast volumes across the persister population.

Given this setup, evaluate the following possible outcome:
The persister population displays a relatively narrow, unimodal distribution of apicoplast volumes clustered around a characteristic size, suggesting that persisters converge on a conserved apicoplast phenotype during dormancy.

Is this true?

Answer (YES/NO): NO